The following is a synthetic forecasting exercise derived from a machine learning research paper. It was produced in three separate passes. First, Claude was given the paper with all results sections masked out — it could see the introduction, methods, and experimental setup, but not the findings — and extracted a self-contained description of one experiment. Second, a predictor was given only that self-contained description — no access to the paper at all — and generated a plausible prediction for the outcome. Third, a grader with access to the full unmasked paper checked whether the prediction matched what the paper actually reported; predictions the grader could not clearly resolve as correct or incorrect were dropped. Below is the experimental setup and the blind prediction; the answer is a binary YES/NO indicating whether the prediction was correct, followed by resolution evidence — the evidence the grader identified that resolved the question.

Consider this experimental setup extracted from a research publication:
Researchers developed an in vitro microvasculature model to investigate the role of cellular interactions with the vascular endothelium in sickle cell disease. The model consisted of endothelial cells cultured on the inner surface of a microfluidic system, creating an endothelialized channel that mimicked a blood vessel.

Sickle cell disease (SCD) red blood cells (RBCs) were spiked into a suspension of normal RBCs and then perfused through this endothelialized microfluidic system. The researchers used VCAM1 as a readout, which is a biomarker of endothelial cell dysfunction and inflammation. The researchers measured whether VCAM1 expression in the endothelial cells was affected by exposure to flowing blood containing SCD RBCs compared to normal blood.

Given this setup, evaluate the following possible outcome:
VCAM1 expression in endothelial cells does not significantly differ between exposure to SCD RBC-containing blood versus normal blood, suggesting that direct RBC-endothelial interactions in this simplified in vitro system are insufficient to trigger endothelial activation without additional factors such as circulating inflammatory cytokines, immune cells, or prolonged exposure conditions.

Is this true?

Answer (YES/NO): NO